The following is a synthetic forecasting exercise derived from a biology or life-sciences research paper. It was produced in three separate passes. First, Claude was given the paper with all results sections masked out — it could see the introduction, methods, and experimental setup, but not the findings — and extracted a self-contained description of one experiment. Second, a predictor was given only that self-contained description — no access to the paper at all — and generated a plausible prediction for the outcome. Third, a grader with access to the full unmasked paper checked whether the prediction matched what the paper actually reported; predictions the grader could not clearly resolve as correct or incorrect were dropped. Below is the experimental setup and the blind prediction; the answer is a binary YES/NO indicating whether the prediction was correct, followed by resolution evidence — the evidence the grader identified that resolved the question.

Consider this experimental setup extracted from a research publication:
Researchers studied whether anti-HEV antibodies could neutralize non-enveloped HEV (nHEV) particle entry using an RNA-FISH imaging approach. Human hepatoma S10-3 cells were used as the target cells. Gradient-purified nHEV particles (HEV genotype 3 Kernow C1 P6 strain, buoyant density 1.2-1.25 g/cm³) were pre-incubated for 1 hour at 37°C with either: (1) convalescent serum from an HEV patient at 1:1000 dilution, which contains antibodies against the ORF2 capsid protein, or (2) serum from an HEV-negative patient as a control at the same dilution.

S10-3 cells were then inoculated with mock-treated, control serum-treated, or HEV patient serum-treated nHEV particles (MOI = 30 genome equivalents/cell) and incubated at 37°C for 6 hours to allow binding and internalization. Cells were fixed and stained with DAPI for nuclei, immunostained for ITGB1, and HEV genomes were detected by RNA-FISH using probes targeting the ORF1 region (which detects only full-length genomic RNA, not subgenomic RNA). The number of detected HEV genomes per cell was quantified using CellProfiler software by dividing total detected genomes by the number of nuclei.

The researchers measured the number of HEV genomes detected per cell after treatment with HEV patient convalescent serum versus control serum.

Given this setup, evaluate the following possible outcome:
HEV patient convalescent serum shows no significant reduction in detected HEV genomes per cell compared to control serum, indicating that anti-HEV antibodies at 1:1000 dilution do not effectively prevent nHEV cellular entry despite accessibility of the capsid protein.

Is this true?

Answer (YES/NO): NO